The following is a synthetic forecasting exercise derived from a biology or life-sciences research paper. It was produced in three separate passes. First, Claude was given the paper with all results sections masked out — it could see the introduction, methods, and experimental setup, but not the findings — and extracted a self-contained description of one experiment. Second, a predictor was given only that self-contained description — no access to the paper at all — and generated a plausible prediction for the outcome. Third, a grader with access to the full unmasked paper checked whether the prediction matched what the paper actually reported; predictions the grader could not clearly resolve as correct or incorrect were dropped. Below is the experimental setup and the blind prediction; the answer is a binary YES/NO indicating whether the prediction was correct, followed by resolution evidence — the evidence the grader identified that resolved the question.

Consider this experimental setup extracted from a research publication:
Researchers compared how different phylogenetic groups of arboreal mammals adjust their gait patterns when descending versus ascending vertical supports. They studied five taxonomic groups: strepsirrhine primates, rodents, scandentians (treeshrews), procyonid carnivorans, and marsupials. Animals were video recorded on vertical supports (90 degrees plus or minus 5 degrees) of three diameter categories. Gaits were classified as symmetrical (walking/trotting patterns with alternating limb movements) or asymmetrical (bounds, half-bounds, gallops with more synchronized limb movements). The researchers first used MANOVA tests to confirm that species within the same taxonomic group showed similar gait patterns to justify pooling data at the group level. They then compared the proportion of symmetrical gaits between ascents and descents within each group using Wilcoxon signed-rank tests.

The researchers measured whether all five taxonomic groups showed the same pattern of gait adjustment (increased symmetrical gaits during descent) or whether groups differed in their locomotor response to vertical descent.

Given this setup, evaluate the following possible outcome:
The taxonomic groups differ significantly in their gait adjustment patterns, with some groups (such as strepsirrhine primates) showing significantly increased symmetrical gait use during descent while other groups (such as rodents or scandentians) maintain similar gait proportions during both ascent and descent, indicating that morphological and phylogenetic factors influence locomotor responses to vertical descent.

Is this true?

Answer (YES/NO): NO